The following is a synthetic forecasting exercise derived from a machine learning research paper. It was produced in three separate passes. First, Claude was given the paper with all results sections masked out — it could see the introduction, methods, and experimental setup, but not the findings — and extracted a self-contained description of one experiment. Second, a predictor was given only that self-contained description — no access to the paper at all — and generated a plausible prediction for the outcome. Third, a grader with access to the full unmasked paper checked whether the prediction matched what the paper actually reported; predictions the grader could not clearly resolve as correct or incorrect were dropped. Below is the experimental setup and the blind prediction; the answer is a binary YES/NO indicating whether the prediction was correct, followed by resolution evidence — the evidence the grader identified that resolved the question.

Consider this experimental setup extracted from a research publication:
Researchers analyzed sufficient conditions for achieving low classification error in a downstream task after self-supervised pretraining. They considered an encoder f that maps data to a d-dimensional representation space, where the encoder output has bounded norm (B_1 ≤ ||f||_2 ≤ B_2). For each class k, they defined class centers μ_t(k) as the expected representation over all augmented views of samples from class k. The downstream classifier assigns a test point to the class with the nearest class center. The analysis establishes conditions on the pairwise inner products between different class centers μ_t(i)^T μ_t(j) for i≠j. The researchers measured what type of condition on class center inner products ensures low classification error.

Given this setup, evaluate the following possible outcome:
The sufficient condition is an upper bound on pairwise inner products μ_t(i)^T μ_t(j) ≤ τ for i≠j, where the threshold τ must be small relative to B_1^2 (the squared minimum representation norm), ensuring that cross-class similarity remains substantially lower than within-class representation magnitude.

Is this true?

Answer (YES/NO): NO